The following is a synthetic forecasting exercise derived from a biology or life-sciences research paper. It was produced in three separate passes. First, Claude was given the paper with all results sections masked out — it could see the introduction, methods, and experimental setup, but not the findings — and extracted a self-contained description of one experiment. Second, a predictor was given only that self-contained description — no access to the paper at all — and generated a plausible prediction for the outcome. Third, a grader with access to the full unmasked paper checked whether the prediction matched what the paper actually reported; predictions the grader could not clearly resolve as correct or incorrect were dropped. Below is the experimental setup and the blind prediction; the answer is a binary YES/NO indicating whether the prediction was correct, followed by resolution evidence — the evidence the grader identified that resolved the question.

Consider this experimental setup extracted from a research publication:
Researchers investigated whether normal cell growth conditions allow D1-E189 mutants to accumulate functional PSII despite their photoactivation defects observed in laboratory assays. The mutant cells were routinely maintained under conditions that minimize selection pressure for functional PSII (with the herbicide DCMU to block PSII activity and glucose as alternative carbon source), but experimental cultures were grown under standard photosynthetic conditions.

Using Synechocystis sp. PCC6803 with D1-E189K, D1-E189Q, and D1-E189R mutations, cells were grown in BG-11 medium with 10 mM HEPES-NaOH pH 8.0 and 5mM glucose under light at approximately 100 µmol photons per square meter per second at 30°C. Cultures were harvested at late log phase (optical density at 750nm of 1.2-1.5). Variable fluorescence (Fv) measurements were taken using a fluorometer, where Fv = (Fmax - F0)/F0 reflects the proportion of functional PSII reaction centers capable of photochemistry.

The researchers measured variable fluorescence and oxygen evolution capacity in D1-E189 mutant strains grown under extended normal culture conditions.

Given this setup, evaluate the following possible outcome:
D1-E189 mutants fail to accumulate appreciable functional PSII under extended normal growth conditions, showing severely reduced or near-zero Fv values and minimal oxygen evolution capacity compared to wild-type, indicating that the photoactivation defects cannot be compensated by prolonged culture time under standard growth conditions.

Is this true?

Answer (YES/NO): NO